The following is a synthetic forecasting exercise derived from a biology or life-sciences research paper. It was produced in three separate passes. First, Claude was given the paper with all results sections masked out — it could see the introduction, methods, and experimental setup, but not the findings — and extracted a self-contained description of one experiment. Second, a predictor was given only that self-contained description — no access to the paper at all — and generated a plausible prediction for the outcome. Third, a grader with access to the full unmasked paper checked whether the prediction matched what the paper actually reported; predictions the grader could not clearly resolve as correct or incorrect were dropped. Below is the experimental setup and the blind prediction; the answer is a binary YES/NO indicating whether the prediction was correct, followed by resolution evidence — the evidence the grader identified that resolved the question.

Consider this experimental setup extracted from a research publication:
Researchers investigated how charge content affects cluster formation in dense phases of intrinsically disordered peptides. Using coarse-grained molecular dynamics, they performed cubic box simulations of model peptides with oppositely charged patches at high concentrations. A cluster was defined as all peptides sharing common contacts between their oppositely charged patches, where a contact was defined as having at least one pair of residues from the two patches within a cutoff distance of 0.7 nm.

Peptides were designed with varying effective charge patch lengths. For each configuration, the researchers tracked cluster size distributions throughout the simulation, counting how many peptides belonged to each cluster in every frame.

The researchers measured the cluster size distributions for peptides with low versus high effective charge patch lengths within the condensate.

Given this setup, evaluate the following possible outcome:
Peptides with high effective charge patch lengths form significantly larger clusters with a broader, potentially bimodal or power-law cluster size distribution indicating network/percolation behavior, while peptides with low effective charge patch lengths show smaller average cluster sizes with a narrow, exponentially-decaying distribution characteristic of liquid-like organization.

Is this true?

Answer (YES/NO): NO